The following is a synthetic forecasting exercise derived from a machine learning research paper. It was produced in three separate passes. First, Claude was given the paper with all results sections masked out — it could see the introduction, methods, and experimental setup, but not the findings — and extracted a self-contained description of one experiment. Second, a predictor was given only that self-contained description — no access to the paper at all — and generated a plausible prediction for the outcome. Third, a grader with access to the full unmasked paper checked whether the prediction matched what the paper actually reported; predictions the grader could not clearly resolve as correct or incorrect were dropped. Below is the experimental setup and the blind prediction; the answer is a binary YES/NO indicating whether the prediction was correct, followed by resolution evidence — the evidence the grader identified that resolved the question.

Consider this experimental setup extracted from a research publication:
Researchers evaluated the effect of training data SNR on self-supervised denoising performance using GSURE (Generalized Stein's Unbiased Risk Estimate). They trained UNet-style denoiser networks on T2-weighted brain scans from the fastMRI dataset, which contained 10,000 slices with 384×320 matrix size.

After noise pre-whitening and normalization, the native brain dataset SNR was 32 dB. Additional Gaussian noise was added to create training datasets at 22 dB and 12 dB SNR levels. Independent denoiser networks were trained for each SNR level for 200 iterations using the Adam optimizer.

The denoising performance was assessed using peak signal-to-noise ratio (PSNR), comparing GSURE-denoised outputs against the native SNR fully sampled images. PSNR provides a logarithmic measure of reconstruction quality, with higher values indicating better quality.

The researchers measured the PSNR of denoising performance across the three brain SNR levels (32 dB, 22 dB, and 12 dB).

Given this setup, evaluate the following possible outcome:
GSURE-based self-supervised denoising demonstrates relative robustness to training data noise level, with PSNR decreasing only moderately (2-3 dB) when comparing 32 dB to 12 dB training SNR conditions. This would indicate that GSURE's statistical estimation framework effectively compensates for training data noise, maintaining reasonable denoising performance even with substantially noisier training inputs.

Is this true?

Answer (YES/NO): NO